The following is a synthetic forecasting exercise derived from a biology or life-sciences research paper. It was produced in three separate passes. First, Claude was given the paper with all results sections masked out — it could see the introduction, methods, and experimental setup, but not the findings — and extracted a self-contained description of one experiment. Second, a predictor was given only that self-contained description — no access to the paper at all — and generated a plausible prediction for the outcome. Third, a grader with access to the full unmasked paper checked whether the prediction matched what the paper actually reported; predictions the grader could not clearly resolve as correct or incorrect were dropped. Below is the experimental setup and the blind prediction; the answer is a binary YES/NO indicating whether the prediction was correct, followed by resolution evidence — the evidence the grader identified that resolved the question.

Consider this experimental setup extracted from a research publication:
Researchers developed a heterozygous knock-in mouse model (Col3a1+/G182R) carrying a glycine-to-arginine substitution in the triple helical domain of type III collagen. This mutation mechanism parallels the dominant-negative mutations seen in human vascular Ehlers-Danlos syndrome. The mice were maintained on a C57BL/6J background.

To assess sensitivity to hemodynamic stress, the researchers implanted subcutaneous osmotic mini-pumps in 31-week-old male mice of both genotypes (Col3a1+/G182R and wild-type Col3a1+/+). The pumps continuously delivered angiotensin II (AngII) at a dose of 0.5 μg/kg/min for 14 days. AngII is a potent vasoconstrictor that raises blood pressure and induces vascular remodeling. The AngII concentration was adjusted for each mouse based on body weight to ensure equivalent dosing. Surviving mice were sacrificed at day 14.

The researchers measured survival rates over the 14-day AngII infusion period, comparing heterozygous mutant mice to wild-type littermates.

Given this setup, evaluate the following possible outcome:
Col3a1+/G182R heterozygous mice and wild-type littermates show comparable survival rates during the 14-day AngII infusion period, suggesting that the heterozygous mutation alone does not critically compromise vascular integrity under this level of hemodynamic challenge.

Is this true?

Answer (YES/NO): NO